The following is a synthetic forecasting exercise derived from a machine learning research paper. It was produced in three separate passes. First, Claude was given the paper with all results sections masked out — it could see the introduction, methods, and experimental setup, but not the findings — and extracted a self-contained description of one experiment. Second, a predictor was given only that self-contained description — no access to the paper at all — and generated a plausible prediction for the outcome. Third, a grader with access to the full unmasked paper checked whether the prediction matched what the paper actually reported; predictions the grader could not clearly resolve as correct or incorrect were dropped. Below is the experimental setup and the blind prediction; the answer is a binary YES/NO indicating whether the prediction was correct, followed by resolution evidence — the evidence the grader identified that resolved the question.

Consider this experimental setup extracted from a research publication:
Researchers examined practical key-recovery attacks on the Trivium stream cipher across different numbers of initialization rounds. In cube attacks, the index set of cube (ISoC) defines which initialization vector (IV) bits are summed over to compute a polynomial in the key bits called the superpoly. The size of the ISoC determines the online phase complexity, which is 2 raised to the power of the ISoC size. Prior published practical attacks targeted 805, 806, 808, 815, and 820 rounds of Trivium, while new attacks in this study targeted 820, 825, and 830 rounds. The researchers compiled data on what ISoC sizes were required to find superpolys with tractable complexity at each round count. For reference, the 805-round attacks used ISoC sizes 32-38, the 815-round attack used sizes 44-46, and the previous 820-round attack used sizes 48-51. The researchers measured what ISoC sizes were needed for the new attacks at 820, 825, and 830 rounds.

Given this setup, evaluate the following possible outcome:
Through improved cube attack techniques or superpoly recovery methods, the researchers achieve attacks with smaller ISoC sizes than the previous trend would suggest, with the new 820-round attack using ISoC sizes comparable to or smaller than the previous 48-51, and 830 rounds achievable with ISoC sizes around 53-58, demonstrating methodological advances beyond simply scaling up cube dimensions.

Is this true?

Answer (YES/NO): NO